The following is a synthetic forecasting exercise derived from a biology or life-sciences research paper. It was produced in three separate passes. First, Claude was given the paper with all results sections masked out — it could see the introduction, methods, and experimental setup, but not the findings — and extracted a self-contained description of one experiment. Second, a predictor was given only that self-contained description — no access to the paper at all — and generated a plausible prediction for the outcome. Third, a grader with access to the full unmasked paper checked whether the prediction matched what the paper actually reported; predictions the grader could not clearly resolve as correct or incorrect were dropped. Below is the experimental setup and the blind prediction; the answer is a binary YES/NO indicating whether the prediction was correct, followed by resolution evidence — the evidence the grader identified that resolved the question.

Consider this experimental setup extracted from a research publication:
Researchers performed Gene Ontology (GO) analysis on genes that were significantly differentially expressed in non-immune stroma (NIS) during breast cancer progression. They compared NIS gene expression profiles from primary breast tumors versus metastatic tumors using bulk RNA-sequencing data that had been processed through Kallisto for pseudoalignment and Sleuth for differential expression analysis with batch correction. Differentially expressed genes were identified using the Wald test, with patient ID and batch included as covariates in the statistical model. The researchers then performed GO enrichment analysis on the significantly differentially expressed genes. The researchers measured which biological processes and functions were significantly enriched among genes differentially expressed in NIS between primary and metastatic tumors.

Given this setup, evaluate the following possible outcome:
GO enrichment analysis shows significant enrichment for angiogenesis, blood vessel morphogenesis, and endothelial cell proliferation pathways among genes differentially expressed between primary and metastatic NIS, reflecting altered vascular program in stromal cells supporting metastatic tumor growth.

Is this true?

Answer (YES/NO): NO